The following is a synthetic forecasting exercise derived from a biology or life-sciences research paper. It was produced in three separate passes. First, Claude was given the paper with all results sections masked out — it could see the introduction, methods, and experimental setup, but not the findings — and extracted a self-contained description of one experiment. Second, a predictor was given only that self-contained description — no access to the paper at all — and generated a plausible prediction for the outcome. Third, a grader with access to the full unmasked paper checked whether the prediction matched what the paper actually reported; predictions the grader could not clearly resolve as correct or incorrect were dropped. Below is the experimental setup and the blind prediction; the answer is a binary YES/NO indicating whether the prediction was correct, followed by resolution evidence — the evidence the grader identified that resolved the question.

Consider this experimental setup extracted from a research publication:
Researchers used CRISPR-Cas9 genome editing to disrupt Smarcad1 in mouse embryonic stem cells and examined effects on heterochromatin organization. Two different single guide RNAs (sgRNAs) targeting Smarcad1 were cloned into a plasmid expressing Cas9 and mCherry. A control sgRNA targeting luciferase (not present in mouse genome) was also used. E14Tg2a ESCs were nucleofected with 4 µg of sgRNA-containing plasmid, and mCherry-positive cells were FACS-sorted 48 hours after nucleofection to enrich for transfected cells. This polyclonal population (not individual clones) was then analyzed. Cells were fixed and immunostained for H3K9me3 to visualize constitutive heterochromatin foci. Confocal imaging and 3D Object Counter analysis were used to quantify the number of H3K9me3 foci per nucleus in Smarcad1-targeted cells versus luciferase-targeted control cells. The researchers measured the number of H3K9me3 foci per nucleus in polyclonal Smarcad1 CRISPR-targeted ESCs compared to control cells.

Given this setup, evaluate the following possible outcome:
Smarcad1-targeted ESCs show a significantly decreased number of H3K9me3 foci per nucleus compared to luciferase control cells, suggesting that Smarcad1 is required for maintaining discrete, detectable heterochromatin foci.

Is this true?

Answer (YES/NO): YES